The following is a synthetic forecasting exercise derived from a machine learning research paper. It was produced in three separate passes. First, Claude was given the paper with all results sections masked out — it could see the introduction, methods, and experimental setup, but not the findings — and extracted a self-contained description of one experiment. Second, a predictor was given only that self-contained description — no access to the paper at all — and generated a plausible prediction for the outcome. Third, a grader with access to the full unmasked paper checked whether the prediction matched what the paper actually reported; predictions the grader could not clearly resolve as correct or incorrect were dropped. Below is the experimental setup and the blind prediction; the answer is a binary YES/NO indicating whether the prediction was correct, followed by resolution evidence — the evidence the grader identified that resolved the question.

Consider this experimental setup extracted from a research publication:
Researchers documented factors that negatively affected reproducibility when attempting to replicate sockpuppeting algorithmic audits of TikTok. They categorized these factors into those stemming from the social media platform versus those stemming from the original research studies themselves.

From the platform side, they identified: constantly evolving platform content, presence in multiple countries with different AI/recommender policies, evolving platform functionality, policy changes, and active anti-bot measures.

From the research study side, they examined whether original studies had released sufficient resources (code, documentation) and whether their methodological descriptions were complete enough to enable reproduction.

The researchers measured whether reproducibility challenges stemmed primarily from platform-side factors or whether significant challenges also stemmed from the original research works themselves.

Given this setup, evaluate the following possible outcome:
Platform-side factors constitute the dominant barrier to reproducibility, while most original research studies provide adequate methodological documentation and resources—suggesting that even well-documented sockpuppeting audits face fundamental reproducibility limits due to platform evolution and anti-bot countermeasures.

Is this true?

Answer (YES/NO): NO